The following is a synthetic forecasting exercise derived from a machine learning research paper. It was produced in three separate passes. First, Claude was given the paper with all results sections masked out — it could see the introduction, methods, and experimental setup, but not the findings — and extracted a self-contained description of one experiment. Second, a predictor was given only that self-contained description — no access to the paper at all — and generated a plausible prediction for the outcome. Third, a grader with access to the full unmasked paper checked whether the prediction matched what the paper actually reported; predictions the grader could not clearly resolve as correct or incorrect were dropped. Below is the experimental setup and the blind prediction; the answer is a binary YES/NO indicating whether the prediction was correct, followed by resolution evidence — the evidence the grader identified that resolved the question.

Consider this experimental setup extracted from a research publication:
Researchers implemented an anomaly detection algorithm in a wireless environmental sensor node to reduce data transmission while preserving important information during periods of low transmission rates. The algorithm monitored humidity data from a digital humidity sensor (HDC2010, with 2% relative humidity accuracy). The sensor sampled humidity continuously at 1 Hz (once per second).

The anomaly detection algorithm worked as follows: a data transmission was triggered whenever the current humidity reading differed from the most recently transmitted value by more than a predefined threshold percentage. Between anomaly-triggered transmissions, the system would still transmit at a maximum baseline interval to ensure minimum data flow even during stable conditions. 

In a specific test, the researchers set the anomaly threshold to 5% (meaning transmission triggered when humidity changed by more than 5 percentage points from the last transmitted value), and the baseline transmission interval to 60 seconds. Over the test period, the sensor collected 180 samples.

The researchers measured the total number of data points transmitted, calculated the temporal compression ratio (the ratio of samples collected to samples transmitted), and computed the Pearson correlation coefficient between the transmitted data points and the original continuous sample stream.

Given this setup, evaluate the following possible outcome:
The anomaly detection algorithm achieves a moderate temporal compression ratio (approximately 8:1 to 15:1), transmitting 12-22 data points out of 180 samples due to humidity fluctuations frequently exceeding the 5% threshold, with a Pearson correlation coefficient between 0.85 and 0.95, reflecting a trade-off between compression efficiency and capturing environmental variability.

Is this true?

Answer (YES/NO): NO